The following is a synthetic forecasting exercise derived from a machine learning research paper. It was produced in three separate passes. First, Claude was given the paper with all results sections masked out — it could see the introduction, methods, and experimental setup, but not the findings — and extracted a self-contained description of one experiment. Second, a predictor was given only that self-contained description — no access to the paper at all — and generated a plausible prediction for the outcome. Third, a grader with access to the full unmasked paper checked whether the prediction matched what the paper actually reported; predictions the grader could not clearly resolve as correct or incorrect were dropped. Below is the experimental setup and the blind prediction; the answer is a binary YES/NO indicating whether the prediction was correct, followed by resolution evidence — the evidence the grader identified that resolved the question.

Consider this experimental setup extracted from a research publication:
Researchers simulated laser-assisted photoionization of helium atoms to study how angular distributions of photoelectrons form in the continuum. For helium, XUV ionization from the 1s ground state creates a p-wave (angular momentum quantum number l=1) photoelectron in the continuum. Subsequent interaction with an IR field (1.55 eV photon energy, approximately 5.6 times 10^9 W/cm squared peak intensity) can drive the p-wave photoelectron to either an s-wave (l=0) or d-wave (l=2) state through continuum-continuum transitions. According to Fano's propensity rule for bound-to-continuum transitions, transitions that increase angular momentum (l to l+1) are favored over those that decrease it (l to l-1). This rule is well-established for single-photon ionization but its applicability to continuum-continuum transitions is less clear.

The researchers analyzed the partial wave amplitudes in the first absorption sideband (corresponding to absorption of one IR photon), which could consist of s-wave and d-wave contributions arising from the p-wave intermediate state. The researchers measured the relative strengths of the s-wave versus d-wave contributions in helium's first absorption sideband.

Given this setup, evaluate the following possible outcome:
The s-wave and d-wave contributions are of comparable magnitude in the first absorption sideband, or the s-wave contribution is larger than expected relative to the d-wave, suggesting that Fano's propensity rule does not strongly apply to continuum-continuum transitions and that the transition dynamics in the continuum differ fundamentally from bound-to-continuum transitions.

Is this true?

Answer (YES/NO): NO